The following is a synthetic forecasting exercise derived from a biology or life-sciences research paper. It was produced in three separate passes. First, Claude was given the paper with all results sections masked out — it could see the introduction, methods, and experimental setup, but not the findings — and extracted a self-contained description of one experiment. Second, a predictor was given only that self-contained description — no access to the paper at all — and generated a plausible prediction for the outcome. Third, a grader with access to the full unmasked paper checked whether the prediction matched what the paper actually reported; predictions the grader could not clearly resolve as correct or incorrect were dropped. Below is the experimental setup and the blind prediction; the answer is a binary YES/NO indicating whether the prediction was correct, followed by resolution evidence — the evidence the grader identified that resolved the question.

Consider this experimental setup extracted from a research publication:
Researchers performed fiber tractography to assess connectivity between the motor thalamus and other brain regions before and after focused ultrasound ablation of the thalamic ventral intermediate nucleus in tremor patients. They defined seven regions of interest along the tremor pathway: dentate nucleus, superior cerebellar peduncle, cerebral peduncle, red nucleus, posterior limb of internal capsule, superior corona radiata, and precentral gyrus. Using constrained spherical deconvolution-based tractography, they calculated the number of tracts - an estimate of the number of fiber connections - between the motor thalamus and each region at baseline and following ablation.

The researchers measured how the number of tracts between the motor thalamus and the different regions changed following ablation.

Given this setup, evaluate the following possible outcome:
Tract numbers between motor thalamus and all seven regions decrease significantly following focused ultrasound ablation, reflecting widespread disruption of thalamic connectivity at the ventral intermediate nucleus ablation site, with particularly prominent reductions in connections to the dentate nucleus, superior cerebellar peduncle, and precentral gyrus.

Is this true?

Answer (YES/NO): NO